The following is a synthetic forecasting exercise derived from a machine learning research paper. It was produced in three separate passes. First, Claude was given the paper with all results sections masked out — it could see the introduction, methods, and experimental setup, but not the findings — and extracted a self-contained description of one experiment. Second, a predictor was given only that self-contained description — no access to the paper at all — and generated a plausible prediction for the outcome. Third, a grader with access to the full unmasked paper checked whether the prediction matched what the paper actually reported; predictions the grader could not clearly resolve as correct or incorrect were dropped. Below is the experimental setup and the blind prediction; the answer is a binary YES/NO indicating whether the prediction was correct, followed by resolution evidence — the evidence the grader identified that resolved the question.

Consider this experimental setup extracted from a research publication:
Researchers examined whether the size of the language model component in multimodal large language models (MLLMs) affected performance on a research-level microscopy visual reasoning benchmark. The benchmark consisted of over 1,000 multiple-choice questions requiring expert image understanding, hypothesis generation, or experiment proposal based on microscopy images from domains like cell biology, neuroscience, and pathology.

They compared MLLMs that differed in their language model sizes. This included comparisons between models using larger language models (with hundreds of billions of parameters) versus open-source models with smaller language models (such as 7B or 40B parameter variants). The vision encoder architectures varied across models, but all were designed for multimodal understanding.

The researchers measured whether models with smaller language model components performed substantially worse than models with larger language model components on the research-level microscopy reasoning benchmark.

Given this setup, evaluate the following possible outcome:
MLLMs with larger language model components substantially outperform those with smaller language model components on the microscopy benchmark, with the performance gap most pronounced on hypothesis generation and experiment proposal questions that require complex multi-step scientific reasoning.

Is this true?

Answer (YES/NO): NO